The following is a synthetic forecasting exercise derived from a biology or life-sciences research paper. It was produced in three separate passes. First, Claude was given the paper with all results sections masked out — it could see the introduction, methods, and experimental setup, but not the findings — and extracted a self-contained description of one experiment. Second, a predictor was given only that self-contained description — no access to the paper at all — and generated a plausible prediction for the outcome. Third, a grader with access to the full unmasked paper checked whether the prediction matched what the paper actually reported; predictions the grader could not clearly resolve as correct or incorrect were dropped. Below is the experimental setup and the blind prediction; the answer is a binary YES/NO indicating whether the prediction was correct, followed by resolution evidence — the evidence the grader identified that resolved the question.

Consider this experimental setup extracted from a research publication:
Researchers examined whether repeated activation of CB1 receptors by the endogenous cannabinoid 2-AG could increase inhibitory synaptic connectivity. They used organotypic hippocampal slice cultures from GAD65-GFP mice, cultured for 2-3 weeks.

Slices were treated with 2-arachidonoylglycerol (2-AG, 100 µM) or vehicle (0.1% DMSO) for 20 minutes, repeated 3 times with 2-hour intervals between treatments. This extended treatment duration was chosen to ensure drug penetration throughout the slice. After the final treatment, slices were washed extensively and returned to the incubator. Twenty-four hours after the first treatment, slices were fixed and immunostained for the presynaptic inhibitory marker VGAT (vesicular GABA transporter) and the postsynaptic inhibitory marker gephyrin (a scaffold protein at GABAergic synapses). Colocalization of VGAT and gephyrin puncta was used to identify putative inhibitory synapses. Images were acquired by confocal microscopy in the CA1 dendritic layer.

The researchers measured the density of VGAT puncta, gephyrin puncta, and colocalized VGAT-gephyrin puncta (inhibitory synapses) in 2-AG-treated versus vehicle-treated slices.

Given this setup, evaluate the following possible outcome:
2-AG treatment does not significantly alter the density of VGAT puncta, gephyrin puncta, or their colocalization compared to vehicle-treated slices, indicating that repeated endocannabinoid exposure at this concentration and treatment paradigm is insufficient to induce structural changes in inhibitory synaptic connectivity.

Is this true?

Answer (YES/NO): NO